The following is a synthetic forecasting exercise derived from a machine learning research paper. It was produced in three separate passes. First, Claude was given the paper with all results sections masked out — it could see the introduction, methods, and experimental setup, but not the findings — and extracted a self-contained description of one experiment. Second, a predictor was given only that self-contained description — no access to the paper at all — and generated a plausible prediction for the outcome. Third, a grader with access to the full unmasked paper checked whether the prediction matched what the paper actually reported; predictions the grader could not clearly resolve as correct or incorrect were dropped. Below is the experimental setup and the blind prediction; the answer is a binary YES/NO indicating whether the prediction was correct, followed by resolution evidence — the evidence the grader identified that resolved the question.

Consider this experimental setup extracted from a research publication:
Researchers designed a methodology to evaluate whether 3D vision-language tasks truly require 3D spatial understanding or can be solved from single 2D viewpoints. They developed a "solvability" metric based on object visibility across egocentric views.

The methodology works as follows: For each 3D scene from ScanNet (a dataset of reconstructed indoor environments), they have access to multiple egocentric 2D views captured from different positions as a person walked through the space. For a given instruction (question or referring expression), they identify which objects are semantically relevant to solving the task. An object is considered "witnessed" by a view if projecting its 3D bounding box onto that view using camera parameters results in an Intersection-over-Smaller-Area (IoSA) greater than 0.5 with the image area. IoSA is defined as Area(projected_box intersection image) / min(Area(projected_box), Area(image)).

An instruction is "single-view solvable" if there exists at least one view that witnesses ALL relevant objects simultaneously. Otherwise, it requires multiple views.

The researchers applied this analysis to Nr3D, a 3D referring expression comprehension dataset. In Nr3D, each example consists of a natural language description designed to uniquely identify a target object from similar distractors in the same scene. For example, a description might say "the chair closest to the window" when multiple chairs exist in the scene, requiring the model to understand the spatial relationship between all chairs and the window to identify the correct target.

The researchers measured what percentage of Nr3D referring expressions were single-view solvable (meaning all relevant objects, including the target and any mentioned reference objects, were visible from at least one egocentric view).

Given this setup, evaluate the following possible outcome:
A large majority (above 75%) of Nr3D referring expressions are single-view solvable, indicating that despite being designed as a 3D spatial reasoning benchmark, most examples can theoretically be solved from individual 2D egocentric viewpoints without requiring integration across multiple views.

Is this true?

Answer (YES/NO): YES